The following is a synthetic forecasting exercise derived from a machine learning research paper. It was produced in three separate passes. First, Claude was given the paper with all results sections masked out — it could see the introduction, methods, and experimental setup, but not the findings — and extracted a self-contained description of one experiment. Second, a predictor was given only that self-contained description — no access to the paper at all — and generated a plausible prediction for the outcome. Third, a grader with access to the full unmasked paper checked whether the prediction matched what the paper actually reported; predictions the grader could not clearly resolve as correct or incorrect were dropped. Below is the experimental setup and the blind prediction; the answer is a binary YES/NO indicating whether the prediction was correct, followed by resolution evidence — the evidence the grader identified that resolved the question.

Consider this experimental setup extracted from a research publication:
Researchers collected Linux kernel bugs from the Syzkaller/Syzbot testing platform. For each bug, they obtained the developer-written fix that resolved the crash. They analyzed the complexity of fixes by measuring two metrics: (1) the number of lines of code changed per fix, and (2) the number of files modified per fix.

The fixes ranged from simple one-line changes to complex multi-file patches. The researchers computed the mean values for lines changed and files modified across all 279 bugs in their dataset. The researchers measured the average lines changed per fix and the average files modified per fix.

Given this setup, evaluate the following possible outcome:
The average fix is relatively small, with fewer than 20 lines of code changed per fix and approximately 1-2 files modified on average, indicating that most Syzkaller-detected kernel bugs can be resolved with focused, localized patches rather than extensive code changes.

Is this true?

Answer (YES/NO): YES